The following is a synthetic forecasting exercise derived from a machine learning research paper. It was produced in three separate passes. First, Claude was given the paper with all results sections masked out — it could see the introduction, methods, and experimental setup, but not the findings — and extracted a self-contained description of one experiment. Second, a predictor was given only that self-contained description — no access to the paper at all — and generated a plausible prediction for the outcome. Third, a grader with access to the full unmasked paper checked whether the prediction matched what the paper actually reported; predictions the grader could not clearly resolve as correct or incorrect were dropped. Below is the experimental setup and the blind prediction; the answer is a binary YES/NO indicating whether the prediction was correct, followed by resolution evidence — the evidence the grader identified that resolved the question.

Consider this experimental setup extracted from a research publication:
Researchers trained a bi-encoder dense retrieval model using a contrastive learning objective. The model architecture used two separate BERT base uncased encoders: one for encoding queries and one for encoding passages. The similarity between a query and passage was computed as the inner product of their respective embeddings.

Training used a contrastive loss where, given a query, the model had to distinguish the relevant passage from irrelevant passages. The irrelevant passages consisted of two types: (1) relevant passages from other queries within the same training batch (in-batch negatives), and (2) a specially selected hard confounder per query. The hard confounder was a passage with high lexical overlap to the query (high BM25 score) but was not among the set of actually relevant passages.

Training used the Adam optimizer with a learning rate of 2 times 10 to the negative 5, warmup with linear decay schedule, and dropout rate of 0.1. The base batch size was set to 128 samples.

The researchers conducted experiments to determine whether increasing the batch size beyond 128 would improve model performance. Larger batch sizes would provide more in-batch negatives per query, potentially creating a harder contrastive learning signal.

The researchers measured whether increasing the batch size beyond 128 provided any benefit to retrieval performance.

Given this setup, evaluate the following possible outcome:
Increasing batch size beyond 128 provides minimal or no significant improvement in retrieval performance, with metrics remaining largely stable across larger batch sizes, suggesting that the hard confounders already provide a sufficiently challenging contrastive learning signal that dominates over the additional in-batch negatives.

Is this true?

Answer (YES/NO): YES